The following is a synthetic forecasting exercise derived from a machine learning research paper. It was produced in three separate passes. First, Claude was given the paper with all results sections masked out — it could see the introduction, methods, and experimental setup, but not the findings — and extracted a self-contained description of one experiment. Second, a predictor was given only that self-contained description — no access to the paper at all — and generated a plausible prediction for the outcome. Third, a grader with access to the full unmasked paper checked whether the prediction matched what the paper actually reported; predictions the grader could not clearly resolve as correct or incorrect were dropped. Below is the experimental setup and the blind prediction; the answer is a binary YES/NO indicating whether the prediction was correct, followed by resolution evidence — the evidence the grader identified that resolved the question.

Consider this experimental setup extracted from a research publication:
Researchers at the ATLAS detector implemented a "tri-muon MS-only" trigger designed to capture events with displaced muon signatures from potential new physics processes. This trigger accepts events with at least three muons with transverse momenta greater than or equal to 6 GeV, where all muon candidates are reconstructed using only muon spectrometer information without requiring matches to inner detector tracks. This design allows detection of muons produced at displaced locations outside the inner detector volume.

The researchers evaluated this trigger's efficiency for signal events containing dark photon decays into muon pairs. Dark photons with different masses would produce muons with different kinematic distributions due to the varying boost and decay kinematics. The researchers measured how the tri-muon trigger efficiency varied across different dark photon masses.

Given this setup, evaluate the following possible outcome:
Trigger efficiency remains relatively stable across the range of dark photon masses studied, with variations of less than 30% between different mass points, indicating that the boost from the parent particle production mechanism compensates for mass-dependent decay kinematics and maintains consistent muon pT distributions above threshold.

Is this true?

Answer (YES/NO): YES